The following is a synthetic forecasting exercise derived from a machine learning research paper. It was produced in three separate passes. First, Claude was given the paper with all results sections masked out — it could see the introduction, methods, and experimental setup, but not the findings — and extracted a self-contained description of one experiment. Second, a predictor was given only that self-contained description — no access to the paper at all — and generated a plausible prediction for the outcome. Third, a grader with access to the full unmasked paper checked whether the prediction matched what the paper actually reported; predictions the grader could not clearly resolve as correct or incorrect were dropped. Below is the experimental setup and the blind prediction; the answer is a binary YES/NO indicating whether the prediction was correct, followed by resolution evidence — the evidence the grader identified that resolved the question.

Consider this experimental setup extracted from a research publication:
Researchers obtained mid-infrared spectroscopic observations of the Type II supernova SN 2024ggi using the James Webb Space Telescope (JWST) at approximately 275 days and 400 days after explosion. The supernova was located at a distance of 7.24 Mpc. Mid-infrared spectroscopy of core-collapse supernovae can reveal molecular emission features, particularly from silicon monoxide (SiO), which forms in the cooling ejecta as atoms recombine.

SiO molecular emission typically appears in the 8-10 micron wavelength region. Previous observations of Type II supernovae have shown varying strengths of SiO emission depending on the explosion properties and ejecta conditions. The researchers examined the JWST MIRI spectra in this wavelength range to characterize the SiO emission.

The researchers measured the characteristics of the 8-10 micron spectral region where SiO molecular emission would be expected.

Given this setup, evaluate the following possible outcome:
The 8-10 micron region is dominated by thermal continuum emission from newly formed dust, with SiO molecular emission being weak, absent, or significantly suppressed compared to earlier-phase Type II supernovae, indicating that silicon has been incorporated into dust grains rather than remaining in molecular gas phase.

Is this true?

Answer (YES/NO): NO